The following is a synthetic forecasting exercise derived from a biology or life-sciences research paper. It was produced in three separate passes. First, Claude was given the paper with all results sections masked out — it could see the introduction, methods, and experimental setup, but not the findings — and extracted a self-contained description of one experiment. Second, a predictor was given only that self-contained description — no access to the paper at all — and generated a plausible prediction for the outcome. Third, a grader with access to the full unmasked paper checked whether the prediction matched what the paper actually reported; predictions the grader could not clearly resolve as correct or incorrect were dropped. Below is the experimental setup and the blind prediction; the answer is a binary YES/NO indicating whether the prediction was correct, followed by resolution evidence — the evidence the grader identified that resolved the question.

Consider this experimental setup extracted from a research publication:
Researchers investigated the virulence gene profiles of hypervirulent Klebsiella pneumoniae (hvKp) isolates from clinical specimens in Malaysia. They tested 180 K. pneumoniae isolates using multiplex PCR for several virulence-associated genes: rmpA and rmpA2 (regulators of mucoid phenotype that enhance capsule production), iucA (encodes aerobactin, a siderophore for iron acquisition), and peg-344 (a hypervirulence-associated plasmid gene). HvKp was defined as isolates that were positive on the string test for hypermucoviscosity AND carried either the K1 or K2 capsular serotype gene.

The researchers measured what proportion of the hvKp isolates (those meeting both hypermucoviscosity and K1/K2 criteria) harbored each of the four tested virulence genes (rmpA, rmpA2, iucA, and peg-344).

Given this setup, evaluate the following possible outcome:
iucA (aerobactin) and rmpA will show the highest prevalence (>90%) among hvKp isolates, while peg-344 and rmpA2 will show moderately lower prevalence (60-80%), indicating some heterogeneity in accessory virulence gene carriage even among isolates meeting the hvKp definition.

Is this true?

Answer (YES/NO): NO